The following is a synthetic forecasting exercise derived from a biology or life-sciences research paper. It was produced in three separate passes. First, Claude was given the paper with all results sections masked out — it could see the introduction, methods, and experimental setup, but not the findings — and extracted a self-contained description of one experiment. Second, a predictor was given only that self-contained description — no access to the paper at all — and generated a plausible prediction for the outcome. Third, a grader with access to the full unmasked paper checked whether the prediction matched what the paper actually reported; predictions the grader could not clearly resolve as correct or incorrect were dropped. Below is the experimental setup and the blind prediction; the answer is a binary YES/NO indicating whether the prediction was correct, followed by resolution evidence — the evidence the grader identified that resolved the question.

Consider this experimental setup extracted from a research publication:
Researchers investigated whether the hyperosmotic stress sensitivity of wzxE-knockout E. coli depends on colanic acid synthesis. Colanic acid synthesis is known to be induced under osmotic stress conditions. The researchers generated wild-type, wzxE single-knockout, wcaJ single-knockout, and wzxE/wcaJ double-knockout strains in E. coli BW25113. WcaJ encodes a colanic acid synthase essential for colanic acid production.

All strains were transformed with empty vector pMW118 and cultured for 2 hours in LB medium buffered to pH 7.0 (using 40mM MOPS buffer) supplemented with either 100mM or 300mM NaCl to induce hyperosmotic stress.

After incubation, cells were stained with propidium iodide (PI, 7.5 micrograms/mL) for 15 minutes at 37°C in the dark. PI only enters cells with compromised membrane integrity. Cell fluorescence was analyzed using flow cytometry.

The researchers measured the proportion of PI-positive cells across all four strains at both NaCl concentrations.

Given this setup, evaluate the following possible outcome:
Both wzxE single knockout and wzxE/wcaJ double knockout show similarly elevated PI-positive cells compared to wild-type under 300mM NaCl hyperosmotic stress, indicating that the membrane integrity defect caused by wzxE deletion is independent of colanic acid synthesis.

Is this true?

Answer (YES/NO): NO